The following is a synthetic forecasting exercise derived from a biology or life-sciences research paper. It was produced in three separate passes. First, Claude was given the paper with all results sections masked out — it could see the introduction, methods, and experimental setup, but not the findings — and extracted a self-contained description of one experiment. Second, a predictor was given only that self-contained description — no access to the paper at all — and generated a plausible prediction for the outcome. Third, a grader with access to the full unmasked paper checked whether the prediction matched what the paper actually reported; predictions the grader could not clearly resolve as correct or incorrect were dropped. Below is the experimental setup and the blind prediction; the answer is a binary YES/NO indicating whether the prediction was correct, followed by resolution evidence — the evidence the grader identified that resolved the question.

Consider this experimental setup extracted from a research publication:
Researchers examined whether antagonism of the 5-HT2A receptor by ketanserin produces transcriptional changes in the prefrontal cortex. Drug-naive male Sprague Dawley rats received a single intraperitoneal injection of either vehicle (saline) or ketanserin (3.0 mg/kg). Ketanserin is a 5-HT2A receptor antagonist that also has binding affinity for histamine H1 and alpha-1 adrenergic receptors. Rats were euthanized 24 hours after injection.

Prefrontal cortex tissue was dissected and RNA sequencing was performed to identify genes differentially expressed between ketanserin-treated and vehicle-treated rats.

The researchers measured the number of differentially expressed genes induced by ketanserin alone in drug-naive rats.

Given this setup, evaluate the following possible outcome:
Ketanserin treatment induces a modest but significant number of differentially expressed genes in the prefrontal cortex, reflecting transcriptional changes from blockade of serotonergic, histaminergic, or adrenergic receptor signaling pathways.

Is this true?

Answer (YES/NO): YES